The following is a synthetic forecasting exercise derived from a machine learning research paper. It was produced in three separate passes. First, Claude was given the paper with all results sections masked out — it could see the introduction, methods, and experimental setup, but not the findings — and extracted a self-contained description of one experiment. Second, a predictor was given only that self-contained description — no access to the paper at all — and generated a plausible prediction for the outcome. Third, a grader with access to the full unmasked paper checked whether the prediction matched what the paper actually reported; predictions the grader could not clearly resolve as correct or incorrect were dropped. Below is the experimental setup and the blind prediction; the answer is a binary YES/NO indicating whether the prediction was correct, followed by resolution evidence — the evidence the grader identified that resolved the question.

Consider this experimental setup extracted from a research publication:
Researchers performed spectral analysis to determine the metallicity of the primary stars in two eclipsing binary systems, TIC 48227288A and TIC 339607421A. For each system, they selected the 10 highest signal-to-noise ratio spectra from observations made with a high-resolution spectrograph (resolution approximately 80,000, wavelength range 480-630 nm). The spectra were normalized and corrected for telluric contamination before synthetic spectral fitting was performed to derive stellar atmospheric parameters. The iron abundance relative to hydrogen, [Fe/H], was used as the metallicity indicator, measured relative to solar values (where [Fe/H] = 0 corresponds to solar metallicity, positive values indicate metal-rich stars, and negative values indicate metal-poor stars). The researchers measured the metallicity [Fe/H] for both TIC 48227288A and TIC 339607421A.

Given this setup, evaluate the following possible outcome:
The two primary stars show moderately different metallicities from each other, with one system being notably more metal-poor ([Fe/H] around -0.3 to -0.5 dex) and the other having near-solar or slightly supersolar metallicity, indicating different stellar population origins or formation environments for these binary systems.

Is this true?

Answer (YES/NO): NO